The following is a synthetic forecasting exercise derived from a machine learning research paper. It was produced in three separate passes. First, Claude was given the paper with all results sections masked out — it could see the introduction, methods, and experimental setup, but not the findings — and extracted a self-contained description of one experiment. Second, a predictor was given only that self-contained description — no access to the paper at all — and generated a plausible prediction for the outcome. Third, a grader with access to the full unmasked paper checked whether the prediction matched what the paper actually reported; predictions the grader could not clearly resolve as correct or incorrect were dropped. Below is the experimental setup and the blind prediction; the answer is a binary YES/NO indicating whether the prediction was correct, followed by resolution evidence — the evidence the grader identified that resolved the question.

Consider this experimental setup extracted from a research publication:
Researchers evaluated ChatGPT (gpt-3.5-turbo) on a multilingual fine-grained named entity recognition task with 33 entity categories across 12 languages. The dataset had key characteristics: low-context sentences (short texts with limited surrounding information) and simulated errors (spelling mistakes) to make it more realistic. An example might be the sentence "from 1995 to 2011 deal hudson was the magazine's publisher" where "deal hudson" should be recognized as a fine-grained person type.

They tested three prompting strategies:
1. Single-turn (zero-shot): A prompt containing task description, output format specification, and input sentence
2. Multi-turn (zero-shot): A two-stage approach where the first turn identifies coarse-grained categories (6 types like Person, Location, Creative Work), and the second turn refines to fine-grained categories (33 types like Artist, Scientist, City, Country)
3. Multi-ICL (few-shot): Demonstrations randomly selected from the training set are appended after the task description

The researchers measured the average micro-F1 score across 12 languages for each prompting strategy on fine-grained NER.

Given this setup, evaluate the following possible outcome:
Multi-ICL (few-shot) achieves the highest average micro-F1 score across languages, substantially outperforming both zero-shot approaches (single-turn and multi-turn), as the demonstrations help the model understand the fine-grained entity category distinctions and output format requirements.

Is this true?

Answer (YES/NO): NO